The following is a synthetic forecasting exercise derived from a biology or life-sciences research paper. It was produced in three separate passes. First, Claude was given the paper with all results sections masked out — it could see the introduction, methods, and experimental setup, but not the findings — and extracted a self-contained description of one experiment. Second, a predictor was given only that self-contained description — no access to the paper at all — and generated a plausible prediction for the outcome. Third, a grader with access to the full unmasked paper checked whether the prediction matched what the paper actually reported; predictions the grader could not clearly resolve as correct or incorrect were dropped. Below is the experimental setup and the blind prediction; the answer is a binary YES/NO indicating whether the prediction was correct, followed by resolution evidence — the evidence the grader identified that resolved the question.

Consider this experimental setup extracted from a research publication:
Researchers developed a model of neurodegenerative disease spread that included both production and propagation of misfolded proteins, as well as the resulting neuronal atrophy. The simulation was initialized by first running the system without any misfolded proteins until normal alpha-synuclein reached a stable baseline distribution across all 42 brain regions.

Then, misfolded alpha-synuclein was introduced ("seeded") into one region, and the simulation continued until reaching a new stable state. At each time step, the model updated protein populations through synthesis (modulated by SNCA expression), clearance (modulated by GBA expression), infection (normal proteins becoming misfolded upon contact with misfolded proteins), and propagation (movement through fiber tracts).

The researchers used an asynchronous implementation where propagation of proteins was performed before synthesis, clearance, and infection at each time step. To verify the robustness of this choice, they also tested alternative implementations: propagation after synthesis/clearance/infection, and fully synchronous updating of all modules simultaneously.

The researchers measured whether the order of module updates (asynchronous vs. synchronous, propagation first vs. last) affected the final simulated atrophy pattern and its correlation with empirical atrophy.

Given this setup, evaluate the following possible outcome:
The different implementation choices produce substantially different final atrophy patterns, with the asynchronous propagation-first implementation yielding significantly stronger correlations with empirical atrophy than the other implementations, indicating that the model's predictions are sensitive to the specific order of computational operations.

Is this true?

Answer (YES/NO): NO